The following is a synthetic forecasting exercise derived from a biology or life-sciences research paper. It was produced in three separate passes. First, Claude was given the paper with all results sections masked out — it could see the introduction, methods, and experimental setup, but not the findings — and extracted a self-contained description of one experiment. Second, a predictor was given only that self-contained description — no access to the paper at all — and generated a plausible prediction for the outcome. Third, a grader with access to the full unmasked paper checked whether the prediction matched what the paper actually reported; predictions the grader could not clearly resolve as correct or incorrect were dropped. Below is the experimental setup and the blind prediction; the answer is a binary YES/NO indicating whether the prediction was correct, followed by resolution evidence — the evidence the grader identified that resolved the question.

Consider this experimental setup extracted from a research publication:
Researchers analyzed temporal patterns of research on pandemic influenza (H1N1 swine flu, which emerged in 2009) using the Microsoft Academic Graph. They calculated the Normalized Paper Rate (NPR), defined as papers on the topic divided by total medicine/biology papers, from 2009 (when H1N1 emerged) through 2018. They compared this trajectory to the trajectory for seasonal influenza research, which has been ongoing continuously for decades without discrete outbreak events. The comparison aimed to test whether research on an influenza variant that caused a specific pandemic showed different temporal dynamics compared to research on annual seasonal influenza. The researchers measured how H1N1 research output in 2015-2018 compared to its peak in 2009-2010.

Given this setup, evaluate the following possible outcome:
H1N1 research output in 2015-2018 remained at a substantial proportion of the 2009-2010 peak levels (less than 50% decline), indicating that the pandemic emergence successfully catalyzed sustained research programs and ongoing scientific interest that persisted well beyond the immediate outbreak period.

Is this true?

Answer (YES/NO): NO